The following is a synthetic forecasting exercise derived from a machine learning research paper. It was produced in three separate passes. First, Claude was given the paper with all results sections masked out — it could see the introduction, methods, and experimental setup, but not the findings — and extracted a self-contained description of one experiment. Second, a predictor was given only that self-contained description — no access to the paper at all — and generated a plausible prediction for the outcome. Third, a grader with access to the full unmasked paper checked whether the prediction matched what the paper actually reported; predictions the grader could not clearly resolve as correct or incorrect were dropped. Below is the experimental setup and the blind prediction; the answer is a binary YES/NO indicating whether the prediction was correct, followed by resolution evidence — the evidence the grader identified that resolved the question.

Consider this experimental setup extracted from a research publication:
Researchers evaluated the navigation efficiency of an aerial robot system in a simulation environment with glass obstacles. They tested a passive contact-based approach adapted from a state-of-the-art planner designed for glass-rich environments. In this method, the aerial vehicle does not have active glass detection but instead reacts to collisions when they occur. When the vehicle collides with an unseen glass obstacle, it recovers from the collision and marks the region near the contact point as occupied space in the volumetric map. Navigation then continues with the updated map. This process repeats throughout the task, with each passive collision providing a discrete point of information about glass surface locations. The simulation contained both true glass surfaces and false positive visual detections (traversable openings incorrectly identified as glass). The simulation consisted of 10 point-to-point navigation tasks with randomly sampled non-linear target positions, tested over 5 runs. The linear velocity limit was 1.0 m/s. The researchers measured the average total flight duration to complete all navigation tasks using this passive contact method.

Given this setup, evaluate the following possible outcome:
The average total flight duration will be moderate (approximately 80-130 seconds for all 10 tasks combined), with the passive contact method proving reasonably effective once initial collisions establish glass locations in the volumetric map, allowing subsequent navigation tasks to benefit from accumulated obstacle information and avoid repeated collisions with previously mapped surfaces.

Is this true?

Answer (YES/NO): NO